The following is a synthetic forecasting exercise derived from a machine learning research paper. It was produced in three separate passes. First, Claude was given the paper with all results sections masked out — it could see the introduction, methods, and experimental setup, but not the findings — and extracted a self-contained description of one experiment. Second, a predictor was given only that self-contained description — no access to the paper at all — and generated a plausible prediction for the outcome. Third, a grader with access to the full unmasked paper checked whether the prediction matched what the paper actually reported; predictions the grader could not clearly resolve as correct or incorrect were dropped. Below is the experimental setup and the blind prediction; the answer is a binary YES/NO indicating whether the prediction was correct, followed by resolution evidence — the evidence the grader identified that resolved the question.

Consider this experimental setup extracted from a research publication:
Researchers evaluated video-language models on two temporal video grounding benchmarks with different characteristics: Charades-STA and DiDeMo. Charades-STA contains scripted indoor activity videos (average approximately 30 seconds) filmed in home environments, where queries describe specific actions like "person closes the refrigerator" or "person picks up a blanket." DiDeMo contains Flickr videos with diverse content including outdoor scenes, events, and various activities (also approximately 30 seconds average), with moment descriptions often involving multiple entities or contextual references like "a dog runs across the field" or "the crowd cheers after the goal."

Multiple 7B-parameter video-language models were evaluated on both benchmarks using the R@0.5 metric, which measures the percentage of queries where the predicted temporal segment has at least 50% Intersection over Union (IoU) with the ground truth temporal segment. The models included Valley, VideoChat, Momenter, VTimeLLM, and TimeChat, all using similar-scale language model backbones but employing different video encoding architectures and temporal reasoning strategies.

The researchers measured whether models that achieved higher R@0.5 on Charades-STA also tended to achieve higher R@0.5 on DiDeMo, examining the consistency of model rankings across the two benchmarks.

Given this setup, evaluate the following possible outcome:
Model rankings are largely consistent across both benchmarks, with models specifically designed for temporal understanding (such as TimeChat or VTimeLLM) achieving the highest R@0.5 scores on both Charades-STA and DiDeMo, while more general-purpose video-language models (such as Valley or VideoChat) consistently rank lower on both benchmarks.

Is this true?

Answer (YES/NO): NO